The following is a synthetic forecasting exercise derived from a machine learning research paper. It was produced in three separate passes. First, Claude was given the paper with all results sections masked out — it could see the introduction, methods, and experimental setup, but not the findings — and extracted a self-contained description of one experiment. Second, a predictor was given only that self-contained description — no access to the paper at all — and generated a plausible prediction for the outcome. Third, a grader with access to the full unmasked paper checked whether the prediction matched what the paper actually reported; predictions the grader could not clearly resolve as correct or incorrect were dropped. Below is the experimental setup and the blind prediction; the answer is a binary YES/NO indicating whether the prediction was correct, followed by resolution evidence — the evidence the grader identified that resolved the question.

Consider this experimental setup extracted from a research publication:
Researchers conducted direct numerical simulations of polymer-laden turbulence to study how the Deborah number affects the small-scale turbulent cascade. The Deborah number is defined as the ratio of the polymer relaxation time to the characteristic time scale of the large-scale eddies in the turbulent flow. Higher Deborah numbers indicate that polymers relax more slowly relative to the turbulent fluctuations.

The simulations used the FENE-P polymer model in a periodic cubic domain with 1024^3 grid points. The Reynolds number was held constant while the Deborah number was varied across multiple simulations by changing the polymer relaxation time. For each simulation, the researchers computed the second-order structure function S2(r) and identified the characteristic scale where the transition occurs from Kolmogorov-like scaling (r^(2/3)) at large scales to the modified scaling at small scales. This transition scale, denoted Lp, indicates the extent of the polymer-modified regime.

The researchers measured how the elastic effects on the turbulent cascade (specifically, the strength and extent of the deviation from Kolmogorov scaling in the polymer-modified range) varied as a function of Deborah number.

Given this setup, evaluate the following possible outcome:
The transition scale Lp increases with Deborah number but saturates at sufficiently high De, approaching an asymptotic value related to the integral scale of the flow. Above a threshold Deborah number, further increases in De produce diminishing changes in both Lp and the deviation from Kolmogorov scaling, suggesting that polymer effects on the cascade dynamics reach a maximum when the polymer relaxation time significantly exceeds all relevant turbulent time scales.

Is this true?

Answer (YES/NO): NO